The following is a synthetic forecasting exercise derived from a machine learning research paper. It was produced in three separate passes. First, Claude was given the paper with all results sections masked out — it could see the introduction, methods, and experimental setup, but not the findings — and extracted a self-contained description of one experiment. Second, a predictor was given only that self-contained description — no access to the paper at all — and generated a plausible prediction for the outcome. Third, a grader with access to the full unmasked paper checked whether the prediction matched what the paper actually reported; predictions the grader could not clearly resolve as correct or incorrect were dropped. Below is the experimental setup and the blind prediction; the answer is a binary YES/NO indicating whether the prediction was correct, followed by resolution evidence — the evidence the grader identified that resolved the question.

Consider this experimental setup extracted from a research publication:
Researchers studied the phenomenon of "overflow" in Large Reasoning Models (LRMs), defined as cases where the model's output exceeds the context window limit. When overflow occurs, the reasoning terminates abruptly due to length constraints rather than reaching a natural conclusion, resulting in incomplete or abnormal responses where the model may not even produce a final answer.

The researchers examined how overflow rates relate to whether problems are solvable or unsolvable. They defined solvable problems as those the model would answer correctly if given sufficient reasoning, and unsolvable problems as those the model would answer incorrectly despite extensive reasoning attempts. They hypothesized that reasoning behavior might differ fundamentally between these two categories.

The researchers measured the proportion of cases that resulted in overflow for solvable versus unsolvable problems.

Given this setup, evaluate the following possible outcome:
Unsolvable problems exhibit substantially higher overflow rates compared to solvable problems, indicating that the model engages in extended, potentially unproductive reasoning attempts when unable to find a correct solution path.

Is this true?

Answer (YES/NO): YES